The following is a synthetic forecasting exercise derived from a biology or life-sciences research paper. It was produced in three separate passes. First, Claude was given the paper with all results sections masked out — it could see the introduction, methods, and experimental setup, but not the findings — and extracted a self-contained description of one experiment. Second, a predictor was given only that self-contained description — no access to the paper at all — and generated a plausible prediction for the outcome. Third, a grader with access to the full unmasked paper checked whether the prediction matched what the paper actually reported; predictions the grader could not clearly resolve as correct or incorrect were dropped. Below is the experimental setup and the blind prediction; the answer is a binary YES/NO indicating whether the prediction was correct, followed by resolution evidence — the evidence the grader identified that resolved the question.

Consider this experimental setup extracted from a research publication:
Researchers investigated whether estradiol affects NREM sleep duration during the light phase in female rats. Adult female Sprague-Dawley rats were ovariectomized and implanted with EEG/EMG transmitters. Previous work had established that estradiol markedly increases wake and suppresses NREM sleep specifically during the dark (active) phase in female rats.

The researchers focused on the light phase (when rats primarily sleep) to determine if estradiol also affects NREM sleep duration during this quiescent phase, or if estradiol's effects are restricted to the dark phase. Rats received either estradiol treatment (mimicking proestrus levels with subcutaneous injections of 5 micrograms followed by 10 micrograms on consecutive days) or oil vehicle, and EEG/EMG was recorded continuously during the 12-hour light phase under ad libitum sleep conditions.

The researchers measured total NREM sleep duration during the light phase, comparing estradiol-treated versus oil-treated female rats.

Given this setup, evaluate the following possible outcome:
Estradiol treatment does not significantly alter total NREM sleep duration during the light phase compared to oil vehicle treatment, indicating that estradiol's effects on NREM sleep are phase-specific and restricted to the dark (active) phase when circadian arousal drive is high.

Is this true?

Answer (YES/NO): YES